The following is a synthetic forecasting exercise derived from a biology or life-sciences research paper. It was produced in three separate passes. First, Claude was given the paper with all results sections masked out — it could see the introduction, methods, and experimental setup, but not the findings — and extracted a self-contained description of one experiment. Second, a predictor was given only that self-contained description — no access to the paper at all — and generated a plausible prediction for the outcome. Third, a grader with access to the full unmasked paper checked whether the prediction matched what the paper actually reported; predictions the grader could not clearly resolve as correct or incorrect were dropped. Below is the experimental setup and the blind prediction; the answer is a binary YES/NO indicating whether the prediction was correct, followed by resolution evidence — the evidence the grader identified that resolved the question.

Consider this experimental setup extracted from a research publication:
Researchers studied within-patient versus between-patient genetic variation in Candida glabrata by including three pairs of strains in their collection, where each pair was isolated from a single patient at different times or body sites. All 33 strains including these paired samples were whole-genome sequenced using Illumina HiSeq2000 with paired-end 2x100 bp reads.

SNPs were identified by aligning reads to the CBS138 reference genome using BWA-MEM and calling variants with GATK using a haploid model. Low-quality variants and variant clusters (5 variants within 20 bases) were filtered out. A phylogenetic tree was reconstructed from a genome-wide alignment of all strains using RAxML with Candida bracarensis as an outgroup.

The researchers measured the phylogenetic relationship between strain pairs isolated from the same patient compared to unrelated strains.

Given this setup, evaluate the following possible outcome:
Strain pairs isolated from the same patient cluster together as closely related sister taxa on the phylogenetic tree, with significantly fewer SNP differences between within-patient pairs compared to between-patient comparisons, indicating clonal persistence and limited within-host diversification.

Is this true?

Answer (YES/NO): YES